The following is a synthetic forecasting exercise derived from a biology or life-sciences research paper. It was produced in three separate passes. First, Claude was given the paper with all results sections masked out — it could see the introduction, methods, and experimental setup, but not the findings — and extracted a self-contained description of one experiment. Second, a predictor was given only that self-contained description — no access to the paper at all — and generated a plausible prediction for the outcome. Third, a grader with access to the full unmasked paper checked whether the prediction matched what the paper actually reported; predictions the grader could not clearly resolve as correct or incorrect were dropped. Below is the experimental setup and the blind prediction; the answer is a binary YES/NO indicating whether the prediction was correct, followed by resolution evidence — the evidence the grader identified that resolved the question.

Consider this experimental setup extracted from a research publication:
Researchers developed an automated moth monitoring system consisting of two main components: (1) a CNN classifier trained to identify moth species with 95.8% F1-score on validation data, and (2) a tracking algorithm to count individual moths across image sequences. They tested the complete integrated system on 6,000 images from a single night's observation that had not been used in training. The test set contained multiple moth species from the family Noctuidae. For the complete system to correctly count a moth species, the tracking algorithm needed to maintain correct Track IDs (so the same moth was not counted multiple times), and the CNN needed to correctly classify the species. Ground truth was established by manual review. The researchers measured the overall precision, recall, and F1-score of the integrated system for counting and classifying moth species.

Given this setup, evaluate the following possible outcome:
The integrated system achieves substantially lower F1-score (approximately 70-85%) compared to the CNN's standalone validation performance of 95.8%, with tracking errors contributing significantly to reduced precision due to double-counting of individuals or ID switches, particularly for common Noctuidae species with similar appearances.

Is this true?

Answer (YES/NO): YES